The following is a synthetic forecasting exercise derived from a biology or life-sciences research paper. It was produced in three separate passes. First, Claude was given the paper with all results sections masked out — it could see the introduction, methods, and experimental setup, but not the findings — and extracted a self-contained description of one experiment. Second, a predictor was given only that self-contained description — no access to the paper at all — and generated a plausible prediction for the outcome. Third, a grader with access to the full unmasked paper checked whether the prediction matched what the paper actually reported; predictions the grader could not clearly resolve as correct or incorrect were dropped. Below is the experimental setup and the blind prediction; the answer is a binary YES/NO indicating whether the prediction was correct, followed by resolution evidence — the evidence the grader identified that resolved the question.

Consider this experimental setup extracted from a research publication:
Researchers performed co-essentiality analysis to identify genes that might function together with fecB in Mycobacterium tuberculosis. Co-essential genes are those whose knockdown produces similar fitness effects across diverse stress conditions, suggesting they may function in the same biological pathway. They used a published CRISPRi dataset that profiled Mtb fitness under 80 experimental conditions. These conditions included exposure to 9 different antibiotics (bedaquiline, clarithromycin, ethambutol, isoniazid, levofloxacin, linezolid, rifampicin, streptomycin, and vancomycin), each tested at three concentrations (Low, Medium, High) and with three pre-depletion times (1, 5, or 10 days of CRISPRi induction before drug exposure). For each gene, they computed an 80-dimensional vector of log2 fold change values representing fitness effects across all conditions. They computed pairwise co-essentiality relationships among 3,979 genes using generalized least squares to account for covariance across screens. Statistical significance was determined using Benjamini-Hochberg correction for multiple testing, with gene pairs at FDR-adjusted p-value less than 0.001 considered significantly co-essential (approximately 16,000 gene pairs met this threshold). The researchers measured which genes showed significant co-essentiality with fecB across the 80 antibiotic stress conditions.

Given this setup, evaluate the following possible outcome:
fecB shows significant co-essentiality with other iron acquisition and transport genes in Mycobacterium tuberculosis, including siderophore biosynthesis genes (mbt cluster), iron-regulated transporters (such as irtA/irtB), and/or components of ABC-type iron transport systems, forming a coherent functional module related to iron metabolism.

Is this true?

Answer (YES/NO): NO